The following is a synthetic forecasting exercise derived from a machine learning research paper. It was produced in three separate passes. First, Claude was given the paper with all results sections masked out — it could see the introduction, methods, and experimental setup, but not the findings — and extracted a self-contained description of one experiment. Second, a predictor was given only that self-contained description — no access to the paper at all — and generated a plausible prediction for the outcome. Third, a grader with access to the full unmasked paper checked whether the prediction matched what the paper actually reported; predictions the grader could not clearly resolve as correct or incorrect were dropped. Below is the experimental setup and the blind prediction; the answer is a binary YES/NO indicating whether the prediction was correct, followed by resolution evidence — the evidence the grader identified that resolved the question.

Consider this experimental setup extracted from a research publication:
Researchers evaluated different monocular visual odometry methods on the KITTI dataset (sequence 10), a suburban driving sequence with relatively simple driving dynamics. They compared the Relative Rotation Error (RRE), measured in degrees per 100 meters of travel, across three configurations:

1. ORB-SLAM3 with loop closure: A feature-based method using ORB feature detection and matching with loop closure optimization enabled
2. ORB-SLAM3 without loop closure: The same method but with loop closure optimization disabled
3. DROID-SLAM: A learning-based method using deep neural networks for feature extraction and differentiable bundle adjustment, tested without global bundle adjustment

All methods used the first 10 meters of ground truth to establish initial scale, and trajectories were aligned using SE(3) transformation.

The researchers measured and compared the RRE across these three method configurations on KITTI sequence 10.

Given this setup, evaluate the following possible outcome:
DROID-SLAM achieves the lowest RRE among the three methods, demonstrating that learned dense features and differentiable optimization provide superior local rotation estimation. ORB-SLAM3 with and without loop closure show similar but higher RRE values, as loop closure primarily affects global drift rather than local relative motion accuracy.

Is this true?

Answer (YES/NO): YES